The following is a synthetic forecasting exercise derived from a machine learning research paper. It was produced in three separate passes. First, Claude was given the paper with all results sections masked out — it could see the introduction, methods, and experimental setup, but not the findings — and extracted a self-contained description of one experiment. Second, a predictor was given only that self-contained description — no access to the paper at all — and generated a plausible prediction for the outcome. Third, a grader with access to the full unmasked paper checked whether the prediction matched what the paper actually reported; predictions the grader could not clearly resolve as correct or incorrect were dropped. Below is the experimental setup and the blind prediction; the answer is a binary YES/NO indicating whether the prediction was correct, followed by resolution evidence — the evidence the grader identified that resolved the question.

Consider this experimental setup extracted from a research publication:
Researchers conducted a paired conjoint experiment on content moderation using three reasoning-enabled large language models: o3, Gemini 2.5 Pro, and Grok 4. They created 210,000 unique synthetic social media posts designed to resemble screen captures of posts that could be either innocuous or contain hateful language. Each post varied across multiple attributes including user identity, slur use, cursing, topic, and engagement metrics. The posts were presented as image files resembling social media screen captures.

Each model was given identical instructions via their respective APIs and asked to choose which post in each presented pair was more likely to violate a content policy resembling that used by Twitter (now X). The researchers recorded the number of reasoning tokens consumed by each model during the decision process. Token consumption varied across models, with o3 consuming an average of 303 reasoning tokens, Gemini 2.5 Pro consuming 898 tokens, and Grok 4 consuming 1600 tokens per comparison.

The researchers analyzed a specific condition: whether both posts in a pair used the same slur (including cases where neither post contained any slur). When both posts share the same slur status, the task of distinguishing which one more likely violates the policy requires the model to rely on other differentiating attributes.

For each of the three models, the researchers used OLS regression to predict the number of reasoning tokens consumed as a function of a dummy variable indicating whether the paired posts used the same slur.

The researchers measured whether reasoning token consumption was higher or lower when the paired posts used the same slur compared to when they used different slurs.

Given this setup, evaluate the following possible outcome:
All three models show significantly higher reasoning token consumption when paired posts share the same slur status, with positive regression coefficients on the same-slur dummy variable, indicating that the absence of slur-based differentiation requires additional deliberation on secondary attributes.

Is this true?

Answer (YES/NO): YES